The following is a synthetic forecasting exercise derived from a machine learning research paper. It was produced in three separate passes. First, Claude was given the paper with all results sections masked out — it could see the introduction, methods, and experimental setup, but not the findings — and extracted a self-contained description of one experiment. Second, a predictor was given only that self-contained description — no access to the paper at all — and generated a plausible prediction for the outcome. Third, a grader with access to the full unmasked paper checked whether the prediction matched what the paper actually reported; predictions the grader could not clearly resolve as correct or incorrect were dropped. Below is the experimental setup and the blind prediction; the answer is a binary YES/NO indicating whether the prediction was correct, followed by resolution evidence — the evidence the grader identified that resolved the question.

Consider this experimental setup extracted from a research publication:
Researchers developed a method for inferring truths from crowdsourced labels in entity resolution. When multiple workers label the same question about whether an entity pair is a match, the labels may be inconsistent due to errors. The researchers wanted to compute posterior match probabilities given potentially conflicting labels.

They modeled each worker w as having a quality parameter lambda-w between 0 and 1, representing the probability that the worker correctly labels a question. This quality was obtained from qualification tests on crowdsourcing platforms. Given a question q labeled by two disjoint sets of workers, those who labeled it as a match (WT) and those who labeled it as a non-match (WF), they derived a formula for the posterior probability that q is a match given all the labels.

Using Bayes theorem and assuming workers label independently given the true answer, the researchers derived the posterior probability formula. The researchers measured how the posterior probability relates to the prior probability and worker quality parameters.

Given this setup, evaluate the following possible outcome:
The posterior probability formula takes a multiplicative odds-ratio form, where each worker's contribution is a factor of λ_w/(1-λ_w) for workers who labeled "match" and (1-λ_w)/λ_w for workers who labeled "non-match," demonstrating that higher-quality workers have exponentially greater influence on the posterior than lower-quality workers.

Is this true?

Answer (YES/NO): NO